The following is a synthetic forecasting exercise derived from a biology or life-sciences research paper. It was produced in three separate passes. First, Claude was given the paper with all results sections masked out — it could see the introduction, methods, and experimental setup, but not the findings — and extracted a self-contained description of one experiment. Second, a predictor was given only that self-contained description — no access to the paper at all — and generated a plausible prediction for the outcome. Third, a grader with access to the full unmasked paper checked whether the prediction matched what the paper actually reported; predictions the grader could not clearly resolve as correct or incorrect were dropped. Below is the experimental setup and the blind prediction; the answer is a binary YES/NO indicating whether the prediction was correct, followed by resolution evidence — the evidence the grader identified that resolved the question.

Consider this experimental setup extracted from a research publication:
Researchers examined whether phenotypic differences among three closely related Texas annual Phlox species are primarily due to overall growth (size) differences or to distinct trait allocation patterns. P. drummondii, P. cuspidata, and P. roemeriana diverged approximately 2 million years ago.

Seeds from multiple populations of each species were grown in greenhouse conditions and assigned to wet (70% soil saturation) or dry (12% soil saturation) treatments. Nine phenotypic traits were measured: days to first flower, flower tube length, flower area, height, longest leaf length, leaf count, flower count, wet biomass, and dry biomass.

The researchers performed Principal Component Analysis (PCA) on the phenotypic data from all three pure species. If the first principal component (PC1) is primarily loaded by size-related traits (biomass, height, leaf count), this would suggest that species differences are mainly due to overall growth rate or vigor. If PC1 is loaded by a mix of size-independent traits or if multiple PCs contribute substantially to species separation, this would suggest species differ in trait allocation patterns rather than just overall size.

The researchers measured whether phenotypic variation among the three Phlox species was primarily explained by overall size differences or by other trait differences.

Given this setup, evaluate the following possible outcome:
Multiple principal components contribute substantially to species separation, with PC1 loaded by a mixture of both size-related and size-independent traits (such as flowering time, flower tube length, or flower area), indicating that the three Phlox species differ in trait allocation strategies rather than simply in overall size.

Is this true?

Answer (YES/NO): NO